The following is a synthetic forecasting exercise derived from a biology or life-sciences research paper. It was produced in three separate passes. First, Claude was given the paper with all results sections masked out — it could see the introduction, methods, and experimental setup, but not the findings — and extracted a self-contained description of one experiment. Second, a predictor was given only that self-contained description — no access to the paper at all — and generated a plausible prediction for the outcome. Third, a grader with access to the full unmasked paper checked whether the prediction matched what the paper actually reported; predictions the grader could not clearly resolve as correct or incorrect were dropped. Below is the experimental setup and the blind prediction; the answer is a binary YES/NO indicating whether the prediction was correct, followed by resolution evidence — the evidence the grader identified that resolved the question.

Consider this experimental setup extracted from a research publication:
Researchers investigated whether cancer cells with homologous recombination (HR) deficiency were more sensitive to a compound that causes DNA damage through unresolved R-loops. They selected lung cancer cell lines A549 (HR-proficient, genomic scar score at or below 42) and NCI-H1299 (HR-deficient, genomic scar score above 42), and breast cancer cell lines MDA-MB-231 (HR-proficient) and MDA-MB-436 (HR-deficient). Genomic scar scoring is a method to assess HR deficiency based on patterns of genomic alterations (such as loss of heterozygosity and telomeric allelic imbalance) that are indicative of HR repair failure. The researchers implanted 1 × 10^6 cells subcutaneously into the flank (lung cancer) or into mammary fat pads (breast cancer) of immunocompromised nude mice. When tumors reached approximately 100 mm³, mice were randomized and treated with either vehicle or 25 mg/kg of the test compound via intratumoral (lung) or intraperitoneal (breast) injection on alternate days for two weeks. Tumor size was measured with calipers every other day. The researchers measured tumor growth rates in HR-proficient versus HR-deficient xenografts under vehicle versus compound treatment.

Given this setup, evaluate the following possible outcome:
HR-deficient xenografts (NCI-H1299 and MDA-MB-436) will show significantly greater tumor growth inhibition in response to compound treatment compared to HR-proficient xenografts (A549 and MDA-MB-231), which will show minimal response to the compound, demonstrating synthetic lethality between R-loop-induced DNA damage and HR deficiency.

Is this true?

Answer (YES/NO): YES